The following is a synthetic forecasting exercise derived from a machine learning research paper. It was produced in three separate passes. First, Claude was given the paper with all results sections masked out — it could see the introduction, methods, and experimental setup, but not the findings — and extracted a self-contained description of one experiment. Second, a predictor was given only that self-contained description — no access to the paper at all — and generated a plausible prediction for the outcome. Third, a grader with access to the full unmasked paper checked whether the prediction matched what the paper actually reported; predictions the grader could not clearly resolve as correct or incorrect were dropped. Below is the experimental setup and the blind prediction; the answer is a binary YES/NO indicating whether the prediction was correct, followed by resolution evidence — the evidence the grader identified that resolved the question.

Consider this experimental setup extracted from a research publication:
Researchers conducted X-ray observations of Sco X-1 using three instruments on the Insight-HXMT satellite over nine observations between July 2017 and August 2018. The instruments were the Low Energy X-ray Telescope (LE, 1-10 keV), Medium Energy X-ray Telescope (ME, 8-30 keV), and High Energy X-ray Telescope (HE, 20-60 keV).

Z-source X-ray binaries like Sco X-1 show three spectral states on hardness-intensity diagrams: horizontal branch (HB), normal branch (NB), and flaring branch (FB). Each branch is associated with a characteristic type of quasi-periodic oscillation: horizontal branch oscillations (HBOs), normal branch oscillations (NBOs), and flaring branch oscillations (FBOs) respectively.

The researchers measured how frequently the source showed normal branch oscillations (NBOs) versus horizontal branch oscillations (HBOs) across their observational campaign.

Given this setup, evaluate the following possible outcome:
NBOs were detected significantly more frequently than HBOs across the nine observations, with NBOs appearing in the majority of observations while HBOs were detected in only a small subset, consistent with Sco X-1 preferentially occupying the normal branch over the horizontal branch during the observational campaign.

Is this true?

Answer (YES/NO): NO